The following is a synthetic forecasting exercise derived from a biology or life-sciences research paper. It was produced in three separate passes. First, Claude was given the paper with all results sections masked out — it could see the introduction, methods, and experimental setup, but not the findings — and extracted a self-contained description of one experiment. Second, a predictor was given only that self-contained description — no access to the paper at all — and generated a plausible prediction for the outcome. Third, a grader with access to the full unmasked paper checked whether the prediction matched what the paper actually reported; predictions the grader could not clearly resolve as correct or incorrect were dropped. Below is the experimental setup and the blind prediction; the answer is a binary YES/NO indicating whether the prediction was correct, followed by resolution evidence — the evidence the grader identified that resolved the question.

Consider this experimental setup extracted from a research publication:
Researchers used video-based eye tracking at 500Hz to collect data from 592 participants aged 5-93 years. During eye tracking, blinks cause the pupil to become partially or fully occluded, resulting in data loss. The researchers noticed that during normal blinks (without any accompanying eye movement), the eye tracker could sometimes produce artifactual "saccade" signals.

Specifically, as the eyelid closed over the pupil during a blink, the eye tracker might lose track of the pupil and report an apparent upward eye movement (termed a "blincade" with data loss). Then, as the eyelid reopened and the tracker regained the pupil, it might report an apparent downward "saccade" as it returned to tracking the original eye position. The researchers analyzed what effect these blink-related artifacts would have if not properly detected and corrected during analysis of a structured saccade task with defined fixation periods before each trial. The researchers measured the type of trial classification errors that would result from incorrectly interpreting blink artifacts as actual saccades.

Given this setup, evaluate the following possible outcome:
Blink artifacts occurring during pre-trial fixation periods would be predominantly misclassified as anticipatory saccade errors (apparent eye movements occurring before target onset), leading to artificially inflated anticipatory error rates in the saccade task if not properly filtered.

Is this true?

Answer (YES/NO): NO